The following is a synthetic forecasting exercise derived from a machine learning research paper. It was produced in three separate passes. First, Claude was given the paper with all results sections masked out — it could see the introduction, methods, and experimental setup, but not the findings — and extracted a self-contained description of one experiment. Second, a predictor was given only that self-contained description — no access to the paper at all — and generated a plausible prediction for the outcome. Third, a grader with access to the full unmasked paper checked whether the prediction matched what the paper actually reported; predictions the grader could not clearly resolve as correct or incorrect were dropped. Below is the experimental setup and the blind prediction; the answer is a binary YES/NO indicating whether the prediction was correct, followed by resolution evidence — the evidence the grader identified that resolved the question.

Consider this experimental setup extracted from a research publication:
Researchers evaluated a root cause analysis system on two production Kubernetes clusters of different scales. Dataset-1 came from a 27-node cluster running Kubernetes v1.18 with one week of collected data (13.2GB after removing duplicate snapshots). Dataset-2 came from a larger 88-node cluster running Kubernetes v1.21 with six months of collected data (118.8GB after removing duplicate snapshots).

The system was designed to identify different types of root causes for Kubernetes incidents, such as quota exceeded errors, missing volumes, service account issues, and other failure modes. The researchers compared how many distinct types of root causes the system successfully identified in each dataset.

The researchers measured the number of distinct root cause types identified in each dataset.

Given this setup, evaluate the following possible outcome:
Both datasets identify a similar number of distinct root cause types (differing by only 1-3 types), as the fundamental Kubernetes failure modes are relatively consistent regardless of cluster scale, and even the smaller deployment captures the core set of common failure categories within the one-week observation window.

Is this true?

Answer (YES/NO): YES